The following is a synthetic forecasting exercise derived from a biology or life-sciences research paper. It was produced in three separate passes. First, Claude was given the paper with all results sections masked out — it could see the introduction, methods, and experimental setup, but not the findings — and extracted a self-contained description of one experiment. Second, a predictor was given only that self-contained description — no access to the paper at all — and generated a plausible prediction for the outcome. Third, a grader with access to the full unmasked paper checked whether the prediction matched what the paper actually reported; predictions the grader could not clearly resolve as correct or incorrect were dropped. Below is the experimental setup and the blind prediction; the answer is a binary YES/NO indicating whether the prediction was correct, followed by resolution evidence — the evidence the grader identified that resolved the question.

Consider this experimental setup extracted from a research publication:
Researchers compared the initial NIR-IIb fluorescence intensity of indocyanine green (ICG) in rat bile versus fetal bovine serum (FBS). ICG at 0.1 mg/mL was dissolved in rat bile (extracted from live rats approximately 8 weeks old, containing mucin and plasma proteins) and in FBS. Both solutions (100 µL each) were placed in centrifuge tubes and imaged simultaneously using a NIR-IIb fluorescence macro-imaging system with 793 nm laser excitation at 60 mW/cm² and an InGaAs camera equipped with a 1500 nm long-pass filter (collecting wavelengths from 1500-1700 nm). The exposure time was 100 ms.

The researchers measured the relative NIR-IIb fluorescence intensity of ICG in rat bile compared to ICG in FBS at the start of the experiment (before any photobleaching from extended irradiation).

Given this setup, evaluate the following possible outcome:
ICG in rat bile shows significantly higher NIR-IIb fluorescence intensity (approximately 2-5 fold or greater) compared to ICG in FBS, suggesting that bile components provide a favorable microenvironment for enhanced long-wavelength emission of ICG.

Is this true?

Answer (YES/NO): NO